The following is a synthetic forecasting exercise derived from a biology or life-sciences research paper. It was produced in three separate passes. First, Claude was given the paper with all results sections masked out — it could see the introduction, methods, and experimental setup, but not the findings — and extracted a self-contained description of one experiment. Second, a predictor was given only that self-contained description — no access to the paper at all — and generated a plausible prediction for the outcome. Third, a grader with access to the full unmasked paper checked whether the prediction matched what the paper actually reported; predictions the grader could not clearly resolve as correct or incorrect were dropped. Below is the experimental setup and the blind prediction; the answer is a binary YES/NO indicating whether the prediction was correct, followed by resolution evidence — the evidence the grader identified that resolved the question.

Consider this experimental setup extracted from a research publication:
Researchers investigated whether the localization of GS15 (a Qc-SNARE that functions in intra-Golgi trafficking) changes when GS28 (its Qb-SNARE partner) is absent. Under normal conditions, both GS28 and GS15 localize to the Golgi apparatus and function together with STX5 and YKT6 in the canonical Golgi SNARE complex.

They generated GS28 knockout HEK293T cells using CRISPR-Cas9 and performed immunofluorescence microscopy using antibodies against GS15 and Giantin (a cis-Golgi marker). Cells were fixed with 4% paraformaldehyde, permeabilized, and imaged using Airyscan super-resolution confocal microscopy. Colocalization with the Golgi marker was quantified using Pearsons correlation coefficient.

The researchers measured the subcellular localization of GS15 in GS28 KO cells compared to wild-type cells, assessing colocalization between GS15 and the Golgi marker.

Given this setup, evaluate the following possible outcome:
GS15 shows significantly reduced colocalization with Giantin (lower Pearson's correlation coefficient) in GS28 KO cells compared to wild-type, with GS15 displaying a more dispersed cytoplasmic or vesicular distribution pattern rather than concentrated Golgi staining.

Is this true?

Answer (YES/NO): NO